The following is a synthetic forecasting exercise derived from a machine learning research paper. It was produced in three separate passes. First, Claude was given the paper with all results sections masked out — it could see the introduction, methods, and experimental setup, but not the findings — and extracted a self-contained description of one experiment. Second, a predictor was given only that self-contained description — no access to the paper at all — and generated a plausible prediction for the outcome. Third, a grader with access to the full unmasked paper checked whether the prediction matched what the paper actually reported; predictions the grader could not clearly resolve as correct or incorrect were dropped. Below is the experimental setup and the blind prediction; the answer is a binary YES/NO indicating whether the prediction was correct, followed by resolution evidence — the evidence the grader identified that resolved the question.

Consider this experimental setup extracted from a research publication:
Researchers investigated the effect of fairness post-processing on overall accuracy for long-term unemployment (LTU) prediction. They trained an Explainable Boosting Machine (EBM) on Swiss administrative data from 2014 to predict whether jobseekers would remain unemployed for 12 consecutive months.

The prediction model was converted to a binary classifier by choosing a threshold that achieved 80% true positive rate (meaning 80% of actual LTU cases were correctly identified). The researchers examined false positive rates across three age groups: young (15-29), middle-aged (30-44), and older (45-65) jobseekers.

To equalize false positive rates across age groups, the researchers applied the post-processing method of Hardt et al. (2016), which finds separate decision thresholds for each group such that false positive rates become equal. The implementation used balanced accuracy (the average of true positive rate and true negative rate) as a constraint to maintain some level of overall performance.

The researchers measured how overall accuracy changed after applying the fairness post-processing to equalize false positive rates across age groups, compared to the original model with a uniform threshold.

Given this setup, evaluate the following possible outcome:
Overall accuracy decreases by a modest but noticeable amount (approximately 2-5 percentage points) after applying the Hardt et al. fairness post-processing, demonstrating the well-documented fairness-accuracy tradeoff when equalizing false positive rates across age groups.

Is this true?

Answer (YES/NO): NO